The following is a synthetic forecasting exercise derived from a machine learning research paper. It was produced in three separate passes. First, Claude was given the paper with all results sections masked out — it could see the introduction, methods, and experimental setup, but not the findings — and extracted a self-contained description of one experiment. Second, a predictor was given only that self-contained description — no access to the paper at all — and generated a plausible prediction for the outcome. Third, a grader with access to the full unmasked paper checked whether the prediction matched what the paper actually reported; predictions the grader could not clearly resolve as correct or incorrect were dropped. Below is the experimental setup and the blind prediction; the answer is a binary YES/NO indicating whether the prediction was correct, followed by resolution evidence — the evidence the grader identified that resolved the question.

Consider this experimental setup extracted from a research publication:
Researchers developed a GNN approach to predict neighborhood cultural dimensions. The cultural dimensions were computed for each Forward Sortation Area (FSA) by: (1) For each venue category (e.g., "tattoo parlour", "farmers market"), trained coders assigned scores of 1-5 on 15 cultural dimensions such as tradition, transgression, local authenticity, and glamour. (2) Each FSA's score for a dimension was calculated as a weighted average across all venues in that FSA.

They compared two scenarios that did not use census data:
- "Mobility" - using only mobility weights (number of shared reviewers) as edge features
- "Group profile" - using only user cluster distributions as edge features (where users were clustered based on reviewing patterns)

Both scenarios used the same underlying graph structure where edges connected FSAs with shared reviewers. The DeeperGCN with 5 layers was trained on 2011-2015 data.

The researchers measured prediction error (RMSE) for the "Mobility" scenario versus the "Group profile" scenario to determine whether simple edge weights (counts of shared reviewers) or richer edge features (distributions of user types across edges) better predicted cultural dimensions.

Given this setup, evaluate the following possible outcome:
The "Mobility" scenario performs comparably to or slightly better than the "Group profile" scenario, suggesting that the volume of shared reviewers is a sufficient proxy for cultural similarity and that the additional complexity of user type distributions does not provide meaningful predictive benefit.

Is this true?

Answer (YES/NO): NO